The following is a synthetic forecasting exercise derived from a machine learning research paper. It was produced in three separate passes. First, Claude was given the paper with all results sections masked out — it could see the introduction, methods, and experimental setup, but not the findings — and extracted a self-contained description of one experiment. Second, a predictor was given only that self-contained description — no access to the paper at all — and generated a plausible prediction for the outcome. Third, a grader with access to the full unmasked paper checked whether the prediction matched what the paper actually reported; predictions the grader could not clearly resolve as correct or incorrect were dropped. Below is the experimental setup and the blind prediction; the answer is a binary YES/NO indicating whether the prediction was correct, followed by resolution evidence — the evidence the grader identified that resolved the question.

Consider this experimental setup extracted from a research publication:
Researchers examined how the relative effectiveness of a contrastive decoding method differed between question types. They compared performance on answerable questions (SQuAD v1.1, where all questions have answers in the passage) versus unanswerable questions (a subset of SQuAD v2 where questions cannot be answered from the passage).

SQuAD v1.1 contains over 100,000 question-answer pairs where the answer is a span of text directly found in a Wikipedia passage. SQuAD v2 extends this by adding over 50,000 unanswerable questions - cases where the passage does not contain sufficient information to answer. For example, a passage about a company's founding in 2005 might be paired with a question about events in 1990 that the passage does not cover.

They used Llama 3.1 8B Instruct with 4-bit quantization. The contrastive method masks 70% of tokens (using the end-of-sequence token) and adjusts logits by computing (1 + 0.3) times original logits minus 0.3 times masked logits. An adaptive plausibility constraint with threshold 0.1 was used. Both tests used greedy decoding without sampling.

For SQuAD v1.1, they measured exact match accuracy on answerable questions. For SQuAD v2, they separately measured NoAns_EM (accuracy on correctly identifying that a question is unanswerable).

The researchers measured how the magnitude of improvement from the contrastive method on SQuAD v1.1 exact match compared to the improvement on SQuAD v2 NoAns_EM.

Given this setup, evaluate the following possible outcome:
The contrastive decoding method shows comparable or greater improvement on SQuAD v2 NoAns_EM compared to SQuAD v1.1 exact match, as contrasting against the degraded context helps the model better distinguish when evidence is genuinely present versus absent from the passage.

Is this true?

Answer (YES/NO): YES